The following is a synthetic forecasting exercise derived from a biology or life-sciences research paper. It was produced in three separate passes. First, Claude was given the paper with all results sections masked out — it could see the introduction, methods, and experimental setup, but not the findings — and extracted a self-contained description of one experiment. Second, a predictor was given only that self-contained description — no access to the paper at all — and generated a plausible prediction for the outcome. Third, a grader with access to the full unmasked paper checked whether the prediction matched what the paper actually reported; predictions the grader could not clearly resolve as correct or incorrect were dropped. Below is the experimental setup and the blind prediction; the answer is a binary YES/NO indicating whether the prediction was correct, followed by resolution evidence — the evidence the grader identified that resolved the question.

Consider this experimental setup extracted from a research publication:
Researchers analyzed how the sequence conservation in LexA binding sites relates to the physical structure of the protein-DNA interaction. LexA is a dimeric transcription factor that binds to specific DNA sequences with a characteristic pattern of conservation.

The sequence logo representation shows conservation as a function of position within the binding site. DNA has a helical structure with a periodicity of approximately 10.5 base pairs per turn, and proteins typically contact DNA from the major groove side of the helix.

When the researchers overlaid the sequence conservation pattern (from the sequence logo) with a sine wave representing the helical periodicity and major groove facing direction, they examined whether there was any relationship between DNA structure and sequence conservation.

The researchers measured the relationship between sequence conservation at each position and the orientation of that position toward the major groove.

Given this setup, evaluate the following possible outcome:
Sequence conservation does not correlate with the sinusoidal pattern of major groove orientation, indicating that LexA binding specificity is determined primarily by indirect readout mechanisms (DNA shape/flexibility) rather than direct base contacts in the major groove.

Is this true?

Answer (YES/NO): NO